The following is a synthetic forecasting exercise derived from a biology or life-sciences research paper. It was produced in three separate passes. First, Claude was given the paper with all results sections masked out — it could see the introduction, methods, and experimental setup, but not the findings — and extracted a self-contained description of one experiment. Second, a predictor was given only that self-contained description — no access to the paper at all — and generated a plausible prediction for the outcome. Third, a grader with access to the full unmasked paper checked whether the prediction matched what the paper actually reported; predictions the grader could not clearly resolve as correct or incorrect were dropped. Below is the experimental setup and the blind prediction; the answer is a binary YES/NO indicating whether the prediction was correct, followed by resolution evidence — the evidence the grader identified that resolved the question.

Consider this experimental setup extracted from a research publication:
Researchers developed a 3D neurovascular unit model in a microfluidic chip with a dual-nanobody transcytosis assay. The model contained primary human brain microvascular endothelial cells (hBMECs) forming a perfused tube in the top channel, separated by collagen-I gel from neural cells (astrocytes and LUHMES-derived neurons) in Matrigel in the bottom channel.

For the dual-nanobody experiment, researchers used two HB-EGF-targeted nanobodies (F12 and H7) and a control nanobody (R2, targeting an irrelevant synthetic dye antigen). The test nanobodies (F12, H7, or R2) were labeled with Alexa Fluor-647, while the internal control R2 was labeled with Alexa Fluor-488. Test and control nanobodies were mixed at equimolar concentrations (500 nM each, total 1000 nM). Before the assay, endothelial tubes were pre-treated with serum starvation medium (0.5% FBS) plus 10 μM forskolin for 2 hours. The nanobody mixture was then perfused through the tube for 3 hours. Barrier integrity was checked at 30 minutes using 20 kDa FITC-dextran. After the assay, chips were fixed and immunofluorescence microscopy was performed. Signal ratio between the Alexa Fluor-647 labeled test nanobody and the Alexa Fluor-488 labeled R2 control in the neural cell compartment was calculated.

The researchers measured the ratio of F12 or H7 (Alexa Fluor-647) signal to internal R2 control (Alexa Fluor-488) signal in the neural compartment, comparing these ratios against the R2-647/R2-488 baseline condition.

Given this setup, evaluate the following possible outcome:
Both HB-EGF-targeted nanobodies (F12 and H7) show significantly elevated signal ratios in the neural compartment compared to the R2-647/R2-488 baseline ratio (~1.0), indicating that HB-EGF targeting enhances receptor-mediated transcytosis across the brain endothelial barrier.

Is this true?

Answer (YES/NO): YES